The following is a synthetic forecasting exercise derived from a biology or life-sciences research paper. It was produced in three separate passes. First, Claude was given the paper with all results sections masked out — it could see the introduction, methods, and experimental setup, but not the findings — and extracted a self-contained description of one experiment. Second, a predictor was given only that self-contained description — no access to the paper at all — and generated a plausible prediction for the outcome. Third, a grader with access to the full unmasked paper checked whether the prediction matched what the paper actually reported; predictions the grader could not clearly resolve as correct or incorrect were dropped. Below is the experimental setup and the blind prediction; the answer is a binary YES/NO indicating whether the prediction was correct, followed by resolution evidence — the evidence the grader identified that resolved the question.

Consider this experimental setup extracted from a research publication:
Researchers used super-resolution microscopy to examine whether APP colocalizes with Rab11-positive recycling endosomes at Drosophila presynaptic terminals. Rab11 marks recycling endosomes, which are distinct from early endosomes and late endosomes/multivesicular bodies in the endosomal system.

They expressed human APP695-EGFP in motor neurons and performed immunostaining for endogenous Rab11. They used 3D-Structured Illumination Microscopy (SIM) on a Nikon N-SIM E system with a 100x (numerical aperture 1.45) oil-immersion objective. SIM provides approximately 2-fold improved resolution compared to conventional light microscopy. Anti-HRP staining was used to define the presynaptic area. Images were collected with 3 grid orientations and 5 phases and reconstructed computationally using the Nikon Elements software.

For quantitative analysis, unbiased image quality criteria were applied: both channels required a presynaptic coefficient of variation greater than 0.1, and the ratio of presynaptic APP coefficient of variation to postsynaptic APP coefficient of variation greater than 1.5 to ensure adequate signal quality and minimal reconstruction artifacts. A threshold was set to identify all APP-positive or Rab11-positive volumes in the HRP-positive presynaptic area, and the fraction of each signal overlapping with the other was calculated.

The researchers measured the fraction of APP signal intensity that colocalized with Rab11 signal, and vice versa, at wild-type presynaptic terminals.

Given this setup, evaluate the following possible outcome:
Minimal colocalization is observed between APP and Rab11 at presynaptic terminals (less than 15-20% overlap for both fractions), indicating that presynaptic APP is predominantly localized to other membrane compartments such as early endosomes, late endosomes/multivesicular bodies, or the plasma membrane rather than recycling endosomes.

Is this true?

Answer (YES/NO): NO